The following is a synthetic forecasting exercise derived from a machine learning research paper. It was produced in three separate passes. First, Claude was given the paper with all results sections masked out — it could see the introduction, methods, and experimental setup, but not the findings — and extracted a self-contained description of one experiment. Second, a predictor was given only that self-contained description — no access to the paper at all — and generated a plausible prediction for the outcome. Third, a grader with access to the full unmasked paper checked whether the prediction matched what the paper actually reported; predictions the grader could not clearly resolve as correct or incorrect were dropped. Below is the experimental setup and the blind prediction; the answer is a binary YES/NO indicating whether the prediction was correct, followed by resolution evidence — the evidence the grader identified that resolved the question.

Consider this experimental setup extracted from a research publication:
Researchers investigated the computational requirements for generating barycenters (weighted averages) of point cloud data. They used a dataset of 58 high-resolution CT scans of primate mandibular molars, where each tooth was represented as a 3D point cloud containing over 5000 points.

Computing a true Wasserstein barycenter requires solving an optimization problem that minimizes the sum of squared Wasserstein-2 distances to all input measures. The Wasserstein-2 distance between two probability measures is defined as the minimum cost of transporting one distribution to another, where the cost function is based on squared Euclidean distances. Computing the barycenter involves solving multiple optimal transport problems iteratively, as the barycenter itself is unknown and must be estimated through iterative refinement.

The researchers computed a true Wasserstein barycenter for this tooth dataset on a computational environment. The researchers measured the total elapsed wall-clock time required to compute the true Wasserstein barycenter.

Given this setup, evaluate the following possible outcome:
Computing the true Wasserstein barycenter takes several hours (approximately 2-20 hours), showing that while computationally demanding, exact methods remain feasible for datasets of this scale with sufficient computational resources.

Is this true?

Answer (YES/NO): NO